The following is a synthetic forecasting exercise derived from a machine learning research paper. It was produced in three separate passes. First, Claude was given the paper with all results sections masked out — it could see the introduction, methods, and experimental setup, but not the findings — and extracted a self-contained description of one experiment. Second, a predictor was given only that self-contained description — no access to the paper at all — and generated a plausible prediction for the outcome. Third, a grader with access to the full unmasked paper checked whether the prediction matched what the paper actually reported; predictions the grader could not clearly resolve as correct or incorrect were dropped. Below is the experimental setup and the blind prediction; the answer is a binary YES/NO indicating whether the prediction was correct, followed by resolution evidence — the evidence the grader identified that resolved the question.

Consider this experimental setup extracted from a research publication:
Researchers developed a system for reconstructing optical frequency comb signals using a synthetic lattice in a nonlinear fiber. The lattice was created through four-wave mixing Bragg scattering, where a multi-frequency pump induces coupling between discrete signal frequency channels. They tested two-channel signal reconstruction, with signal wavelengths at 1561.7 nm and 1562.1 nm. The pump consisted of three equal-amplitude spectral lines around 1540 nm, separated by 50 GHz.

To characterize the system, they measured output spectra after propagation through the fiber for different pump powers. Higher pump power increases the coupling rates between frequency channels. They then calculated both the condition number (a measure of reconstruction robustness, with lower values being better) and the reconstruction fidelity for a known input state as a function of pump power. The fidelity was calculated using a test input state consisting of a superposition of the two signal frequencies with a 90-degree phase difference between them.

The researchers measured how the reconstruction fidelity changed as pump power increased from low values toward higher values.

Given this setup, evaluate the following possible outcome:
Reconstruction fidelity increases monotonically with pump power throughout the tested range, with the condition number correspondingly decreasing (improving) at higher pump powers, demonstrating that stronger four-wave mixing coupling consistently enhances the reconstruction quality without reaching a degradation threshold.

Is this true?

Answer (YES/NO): NO